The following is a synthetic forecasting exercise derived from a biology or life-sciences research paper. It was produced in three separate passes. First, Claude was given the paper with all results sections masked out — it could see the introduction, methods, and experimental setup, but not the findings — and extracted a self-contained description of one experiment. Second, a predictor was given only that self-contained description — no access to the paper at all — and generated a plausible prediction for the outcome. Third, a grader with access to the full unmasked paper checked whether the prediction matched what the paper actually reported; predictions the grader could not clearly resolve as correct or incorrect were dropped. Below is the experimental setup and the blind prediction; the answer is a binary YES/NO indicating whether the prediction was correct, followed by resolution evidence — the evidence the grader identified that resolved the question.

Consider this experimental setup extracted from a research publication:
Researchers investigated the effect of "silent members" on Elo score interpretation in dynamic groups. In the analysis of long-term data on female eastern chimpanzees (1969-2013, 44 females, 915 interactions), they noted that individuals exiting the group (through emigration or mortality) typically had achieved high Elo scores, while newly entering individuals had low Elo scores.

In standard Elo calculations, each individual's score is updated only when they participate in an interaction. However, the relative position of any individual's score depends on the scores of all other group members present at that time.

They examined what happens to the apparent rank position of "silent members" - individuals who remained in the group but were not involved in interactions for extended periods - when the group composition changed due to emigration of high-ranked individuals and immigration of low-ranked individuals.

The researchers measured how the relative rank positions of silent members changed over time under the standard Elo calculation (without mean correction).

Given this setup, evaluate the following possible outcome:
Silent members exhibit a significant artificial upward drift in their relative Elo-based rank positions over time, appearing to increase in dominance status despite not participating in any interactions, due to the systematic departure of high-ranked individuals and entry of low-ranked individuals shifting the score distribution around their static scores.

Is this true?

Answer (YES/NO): YES